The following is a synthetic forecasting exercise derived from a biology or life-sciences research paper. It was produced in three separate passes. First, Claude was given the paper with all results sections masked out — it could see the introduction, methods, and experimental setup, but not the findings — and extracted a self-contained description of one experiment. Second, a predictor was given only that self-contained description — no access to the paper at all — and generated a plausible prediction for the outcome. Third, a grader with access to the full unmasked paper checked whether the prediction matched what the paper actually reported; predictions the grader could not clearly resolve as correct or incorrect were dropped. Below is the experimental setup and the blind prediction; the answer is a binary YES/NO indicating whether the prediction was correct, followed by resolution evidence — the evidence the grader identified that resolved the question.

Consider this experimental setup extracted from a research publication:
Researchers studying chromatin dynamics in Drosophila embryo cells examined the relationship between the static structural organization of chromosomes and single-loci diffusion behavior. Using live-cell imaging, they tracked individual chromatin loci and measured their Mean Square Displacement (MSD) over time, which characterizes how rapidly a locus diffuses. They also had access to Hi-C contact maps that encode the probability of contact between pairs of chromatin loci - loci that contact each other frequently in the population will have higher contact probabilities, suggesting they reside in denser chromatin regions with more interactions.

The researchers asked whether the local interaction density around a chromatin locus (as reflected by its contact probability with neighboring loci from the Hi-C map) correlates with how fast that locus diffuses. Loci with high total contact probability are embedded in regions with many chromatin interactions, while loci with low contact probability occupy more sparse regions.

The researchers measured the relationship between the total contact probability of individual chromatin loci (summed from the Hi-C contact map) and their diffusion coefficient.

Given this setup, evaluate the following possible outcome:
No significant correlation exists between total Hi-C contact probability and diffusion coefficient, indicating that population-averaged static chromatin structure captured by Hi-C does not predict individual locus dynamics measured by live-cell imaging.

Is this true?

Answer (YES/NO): NO